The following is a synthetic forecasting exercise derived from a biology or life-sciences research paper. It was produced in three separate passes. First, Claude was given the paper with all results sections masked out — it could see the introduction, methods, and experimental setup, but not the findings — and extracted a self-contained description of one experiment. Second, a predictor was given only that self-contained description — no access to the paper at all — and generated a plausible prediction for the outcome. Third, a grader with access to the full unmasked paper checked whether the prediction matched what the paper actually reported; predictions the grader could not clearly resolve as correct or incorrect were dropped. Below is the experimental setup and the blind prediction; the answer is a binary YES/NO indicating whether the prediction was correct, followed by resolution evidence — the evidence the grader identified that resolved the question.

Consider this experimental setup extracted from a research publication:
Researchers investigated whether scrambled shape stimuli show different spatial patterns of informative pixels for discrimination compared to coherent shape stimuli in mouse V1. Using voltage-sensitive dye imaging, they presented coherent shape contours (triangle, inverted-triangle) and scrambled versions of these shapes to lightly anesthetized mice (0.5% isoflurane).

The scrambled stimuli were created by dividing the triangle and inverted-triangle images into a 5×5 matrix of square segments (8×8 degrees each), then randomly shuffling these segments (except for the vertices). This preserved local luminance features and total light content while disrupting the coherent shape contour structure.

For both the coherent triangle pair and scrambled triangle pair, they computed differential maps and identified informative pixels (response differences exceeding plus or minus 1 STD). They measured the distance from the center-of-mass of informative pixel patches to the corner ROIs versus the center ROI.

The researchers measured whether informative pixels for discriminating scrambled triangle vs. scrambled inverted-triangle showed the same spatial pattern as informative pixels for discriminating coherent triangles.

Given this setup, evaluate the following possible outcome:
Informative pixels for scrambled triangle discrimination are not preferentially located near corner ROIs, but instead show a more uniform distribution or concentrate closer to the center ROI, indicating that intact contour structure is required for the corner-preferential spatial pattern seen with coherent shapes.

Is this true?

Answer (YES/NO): NO